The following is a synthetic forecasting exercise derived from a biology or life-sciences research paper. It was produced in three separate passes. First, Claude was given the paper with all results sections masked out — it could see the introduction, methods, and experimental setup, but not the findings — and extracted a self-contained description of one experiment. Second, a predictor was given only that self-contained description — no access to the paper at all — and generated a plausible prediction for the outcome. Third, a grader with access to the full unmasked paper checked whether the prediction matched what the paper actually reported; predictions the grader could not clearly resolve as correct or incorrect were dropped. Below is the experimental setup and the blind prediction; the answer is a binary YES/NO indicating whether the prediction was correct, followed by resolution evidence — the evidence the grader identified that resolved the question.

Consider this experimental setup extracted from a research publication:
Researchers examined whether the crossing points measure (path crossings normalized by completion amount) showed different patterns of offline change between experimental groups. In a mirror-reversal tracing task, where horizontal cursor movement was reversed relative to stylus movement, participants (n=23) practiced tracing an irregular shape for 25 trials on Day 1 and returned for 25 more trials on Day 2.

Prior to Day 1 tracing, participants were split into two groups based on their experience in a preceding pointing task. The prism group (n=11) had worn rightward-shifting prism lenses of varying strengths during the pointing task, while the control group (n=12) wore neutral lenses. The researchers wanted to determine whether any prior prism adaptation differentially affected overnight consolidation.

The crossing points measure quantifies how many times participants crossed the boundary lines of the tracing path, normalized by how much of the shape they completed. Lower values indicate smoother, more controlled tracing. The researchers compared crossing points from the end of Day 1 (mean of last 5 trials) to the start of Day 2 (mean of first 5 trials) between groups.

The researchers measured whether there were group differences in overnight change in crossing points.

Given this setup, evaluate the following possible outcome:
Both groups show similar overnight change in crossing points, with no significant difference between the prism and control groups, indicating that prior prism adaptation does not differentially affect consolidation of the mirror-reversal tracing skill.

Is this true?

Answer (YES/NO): YES